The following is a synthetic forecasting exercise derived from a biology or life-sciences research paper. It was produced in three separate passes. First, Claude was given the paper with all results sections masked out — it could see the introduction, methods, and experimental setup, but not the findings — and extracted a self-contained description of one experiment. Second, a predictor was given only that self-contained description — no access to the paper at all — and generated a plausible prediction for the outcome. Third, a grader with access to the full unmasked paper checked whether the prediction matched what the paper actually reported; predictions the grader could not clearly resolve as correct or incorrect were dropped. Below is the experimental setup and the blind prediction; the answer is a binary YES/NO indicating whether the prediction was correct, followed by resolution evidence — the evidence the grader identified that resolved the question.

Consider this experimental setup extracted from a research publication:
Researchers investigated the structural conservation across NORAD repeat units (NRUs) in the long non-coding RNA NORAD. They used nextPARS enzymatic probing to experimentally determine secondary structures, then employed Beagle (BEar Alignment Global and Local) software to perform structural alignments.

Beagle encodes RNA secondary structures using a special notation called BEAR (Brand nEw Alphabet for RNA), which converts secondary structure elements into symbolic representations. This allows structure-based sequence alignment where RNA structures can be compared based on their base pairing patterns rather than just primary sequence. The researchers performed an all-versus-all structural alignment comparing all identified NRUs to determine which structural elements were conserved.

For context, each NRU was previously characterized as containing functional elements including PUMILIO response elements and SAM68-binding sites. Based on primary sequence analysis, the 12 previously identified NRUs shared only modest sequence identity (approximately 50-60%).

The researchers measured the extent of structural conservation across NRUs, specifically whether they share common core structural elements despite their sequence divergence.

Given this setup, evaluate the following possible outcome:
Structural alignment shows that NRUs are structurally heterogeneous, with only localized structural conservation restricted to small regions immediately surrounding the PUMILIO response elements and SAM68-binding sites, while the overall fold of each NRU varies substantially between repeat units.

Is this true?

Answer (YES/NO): NO